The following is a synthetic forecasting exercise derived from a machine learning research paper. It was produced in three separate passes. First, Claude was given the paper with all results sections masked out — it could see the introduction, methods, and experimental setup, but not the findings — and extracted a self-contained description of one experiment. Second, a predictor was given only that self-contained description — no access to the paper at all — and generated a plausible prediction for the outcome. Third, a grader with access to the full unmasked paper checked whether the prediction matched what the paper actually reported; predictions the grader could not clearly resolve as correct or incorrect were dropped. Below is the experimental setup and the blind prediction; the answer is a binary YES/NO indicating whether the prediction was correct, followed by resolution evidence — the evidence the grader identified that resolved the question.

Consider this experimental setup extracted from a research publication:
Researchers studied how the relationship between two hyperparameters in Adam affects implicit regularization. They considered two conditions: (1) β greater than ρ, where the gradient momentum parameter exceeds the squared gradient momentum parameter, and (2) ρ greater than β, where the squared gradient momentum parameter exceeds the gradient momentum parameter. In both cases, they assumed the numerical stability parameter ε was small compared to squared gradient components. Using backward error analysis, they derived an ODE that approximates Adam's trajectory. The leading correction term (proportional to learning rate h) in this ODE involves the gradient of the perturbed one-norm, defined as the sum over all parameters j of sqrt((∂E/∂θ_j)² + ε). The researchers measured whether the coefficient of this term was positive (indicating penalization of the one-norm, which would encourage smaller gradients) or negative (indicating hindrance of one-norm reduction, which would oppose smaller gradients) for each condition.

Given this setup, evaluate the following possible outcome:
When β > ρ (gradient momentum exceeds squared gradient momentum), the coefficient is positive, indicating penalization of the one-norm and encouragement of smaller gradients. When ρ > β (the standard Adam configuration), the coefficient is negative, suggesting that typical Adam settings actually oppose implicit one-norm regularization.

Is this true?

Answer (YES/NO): YES